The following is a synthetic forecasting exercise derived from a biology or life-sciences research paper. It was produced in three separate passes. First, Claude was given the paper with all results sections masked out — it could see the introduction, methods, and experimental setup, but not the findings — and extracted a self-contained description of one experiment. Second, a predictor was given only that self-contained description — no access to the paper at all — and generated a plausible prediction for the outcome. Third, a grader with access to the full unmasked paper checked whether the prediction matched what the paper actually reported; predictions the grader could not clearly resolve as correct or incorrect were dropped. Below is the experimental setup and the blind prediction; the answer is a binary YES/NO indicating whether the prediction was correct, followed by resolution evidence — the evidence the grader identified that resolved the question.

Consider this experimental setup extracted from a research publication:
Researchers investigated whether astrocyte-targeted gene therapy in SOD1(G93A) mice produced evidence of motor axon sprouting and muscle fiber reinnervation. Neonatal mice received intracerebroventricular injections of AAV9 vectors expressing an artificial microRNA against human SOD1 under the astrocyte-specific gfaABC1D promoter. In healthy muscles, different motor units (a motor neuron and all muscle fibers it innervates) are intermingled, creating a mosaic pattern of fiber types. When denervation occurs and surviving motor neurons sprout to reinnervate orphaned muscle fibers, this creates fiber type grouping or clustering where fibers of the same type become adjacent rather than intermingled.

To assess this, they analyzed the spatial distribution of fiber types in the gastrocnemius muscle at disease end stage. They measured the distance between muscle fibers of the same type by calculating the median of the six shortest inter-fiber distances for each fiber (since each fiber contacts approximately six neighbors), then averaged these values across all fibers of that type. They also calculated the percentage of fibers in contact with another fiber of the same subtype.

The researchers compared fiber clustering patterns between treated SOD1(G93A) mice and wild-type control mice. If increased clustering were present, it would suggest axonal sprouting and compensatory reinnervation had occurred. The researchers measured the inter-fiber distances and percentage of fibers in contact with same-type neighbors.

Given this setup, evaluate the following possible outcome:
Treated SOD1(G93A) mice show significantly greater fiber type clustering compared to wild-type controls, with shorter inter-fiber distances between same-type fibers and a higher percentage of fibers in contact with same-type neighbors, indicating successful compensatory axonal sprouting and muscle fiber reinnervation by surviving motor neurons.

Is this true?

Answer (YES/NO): YES